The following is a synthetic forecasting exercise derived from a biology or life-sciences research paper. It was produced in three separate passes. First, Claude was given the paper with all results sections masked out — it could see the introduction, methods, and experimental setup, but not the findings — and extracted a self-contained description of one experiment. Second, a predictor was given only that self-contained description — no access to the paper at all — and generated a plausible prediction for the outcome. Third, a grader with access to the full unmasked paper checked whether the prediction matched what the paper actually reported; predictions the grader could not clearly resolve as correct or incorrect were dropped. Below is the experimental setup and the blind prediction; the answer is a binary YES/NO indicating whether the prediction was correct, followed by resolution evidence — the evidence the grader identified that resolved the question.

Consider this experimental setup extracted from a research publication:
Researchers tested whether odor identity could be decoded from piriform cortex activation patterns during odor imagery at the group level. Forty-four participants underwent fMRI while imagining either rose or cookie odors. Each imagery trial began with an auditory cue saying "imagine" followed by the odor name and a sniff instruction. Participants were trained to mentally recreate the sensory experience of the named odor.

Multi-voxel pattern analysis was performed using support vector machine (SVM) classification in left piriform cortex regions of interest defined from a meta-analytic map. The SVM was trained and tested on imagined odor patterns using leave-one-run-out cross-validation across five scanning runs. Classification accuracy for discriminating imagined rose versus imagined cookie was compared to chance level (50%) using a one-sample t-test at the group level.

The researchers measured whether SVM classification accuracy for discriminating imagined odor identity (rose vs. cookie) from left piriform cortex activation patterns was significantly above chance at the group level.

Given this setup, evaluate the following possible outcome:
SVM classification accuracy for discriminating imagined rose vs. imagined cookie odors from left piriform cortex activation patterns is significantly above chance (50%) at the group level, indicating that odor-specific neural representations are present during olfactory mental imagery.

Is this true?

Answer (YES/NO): NO